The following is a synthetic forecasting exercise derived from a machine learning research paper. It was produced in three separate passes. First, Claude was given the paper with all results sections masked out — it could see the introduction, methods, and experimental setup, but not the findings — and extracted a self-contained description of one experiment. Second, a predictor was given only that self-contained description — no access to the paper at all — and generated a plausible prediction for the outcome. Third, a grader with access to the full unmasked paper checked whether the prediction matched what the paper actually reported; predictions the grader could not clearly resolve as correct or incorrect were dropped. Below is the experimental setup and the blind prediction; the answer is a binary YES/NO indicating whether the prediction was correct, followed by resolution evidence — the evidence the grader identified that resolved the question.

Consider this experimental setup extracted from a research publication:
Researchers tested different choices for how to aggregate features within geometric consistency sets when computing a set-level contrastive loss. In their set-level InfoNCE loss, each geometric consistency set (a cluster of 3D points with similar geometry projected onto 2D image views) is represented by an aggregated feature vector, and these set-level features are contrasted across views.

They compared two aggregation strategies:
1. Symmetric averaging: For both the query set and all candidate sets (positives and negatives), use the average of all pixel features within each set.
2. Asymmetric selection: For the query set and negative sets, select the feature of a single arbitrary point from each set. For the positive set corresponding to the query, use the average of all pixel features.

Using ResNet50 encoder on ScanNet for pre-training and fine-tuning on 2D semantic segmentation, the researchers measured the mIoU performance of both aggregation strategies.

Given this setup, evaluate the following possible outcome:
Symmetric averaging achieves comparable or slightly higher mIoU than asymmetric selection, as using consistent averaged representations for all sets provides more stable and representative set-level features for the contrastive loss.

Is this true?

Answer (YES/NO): YES